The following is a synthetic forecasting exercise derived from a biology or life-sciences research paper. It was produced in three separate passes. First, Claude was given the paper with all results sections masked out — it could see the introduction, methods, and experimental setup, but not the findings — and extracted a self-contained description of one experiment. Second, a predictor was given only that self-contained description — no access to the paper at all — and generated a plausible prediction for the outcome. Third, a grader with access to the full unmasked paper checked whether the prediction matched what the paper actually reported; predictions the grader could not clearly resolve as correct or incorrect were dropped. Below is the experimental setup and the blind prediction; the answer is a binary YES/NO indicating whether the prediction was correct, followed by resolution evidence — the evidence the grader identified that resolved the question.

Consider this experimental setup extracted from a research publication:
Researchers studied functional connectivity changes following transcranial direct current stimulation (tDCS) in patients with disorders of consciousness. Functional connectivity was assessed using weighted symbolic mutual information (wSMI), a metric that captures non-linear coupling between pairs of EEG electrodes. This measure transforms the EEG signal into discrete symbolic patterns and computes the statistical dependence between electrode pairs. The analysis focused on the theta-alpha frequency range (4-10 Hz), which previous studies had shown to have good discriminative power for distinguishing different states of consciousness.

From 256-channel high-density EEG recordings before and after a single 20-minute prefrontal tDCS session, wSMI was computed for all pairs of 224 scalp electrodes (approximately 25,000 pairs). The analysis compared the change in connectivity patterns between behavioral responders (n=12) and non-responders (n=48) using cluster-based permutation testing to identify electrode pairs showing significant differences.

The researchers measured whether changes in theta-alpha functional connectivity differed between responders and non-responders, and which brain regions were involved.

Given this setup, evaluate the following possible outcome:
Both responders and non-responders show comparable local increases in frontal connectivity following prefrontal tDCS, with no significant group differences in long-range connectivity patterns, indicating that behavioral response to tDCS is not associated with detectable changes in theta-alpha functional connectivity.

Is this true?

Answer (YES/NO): NO